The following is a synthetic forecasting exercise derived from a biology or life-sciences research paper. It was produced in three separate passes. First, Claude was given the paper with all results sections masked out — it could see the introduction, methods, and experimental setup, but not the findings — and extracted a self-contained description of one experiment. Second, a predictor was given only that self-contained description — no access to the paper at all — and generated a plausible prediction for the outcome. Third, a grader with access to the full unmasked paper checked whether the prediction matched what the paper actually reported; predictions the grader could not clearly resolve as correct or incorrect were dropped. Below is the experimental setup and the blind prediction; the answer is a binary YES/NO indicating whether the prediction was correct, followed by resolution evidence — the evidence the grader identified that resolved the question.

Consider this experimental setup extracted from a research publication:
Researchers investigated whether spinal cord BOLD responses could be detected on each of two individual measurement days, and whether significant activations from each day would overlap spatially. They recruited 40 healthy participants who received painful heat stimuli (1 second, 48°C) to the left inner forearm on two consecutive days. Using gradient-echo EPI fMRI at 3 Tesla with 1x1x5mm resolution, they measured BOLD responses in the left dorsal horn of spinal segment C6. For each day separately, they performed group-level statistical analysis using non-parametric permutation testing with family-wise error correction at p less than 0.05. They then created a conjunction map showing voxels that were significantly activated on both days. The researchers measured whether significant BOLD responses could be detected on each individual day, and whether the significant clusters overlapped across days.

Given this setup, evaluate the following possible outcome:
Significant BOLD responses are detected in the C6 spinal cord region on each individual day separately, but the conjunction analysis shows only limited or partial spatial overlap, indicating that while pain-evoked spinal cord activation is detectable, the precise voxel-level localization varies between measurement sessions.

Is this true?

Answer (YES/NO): NO